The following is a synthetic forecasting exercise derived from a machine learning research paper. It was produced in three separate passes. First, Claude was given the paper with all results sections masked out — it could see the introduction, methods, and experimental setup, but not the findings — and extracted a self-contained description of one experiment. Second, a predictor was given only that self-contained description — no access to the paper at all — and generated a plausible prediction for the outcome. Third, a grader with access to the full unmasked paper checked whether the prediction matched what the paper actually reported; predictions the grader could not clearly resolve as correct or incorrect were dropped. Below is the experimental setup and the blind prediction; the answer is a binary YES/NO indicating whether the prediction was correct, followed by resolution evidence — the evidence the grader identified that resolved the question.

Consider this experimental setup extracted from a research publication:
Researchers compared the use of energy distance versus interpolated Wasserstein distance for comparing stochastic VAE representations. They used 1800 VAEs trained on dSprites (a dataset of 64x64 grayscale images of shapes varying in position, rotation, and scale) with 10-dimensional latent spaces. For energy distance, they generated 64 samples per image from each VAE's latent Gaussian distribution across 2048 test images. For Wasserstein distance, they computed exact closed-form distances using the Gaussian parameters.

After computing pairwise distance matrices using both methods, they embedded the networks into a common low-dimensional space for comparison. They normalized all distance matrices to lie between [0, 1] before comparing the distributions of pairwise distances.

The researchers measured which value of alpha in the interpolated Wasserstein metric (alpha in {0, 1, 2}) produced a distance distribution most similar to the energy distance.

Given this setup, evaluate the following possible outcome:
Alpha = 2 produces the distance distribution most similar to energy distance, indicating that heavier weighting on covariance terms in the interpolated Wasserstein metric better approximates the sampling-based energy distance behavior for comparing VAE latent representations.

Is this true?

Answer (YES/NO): NO